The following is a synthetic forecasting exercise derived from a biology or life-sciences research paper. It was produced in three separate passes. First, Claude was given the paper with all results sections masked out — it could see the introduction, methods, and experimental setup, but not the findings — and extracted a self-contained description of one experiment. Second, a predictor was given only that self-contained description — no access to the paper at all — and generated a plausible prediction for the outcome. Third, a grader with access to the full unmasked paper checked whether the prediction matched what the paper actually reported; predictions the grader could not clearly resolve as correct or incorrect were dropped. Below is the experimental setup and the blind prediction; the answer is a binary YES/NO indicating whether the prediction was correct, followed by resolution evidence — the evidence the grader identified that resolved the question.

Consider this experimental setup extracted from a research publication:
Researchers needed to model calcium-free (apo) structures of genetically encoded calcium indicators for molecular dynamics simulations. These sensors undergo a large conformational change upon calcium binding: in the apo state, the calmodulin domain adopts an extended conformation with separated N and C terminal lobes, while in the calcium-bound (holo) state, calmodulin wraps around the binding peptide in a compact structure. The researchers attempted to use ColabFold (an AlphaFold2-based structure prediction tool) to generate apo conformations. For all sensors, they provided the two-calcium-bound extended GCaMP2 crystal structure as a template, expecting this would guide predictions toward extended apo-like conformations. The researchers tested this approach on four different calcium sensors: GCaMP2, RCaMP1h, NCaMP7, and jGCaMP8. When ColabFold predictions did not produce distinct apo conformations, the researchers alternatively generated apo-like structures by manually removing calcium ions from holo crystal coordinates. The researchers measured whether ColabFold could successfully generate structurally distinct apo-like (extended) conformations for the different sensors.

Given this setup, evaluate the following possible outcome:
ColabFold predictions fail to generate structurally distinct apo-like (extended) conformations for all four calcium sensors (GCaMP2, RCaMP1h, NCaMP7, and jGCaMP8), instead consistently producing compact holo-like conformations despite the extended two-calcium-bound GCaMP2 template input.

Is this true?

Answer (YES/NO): NO